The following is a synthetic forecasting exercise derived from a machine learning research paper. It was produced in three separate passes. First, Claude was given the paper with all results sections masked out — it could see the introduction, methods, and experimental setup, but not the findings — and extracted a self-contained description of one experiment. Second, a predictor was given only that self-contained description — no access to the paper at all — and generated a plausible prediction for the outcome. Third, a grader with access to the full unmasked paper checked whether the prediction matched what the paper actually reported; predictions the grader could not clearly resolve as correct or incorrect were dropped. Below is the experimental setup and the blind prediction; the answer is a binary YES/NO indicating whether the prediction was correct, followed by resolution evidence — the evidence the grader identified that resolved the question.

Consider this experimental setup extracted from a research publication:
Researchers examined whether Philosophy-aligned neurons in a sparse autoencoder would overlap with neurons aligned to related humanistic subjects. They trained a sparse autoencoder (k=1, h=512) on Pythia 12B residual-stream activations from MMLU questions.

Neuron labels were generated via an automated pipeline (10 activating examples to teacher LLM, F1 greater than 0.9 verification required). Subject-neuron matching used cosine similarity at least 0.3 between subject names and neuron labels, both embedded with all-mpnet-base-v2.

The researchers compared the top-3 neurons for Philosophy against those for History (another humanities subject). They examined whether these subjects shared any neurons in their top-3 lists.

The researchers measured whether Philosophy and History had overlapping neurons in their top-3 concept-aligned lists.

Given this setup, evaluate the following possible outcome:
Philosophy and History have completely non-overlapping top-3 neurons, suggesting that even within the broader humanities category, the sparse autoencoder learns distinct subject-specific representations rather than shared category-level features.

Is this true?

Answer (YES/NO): NO